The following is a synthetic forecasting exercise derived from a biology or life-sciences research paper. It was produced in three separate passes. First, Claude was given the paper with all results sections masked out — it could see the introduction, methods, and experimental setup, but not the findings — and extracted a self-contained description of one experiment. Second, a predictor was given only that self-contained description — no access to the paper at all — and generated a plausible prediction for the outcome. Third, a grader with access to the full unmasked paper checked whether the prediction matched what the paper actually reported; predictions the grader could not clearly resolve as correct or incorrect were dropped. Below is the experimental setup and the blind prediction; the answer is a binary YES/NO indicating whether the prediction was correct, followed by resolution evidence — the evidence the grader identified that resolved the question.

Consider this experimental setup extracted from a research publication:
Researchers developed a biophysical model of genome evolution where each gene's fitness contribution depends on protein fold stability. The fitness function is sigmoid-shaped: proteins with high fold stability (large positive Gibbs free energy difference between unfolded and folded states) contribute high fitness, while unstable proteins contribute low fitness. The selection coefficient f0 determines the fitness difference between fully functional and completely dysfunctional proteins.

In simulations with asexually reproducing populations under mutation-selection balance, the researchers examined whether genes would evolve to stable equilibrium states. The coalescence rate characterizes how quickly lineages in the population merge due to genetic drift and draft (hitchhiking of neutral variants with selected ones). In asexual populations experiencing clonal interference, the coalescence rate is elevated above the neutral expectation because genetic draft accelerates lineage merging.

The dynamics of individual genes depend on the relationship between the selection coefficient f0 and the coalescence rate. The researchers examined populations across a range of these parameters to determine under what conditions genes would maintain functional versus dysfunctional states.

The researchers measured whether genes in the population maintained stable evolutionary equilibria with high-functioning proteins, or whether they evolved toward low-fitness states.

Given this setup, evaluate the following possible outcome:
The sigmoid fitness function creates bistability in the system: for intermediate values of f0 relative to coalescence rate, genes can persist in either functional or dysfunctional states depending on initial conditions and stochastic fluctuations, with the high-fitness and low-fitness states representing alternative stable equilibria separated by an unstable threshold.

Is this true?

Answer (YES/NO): NO